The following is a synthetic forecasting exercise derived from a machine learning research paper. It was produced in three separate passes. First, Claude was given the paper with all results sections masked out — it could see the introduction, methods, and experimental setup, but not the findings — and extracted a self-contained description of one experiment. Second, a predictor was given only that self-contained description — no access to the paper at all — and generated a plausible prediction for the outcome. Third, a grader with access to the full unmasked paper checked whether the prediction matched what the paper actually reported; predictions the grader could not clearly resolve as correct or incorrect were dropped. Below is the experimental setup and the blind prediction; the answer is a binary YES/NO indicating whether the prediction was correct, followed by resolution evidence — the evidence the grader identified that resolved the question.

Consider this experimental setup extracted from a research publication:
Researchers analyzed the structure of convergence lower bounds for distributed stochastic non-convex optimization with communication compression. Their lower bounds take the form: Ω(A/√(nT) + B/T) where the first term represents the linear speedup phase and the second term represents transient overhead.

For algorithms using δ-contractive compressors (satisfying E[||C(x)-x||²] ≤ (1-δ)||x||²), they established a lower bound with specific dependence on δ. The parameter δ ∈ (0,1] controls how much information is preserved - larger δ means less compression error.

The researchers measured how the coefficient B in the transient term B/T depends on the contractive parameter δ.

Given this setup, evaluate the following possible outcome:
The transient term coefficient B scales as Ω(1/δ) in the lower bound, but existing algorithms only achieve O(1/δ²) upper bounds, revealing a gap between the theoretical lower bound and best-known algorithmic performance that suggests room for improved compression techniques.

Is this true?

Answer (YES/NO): NO